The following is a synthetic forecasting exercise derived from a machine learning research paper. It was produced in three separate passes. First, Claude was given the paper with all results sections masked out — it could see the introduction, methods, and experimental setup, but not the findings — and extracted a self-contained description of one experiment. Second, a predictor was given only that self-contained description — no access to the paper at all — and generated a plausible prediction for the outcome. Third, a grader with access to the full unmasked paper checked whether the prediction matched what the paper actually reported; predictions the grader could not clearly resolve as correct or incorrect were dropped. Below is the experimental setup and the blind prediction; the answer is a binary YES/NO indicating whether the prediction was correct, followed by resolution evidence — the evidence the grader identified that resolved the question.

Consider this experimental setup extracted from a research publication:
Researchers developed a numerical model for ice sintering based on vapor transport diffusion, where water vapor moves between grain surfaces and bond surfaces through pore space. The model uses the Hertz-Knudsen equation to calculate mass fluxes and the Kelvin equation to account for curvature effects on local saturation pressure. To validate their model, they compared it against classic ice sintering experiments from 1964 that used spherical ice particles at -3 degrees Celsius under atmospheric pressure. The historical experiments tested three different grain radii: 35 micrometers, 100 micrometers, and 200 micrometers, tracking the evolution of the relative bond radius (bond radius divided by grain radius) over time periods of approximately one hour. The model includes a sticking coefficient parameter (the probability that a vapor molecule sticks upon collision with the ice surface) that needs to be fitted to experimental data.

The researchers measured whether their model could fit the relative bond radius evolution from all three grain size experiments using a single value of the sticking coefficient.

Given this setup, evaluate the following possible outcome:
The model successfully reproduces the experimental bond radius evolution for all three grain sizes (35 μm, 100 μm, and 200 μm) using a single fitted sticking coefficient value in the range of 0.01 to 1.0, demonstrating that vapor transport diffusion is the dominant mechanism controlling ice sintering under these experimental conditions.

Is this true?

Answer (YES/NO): YES